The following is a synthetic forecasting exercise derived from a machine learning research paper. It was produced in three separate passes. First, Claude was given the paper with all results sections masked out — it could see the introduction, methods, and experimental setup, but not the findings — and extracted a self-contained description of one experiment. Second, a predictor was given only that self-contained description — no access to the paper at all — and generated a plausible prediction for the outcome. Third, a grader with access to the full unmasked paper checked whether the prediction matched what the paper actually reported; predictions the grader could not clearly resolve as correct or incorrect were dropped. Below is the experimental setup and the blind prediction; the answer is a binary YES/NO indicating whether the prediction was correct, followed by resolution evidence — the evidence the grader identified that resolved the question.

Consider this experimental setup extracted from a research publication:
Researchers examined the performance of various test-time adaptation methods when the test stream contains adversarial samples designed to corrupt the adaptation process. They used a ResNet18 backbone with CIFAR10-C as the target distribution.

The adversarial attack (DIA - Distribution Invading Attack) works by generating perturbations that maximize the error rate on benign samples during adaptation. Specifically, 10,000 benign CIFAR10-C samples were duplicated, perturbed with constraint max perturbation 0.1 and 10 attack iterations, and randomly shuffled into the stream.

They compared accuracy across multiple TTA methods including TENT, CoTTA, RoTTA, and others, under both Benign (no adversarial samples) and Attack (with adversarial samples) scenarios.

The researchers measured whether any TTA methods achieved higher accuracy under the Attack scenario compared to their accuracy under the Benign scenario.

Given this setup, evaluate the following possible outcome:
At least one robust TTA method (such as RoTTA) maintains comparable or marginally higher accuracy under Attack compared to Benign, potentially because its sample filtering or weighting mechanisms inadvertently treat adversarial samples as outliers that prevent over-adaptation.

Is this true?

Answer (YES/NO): YES